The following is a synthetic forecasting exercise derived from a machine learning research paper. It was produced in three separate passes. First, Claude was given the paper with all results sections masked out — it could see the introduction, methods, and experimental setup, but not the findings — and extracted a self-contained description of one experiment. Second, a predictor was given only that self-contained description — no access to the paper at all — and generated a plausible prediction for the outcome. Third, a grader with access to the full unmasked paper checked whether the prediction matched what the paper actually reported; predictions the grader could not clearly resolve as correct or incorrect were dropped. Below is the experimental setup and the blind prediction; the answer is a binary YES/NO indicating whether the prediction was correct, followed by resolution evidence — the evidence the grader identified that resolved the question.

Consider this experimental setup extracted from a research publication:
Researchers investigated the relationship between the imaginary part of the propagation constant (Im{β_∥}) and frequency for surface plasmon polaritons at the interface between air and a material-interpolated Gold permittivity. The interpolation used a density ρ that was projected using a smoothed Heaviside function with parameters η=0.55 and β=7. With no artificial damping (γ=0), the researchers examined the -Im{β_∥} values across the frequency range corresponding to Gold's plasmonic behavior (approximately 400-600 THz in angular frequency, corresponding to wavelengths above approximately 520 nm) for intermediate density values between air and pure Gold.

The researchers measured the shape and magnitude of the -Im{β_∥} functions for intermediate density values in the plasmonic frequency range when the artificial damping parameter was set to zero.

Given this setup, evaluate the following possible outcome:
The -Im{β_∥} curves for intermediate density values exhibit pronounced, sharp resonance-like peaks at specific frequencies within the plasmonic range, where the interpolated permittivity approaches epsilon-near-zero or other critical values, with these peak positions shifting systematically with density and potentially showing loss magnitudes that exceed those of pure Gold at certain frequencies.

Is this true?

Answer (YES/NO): YES